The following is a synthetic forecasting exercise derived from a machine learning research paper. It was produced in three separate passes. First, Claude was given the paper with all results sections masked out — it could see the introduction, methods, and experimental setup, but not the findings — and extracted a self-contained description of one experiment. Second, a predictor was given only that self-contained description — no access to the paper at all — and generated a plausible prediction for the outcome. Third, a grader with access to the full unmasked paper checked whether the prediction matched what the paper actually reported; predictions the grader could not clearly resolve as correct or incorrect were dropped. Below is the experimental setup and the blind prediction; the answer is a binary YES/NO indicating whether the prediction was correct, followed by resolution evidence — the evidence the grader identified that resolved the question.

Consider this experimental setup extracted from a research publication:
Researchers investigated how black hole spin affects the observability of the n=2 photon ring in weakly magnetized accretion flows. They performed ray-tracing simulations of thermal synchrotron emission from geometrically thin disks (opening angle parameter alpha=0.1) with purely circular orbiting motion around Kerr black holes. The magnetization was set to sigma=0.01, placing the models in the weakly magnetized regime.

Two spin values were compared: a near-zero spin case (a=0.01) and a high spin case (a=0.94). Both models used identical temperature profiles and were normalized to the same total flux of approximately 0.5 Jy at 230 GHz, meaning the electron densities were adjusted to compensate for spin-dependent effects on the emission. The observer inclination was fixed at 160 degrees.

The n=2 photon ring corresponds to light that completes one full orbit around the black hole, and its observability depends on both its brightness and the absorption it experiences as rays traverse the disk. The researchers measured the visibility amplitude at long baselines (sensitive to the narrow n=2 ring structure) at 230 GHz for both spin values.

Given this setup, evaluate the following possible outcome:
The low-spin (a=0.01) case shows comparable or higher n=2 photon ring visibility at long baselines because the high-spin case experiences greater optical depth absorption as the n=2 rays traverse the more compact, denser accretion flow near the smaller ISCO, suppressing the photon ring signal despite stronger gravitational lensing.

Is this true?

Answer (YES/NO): NO